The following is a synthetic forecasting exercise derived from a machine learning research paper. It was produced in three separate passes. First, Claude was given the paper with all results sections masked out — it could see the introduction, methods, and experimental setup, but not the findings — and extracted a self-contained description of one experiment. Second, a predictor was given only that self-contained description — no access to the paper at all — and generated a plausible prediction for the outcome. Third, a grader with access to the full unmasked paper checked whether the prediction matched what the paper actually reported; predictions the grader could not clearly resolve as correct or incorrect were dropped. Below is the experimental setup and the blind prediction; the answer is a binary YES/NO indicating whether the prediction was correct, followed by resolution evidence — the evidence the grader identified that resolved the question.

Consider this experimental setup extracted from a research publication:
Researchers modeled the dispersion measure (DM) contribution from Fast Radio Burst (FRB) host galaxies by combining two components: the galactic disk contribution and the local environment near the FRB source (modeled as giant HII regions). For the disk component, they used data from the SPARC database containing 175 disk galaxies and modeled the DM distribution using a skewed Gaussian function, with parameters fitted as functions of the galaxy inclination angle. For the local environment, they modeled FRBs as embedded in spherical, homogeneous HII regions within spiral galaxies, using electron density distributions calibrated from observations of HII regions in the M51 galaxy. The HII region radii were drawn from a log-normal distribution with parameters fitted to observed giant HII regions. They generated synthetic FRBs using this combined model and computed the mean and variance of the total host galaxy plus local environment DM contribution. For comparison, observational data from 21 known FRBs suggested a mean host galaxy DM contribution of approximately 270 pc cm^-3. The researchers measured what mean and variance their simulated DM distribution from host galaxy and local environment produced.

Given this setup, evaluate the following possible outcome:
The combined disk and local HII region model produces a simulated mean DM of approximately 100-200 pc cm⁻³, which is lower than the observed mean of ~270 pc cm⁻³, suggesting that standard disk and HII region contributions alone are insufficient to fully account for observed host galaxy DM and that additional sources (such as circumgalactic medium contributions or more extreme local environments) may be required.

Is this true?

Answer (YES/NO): NO